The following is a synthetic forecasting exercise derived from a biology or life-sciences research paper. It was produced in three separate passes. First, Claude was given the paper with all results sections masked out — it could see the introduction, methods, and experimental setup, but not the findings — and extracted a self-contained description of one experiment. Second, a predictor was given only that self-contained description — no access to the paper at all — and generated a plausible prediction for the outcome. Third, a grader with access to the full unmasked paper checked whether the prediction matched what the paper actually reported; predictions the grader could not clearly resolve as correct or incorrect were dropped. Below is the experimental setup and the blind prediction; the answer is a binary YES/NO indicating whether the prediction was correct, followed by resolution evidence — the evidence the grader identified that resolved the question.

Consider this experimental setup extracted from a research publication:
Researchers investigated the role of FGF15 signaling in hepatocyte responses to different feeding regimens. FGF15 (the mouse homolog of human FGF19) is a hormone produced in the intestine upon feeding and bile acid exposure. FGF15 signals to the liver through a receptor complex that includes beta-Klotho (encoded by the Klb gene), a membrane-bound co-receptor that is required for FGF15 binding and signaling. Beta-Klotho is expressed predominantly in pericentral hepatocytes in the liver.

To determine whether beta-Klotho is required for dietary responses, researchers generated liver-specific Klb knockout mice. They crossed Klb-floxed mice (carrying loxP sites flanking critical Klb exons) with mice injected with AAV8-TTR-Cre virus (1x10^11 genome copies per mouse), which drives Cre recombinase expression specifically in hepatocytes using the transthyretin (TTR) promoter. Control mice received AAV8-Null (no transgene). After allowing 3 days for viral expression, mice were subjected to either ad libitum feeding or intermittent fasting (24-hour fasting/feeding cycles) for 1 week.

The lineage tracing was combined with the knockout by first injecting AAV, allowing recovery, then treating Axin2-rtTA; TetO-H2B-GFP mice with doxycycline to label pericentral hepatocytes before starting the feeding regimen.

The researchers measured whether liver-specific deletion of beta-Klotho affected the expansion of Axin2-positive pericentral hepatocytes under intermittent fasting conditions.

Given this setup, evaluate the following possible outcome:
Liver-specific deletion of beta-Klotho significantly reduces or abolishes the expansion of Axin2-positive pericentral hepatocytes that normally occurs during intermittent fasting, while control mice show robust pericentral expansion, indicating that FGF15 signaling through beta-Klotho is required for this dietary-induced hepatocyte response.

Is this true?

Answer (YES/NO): YES